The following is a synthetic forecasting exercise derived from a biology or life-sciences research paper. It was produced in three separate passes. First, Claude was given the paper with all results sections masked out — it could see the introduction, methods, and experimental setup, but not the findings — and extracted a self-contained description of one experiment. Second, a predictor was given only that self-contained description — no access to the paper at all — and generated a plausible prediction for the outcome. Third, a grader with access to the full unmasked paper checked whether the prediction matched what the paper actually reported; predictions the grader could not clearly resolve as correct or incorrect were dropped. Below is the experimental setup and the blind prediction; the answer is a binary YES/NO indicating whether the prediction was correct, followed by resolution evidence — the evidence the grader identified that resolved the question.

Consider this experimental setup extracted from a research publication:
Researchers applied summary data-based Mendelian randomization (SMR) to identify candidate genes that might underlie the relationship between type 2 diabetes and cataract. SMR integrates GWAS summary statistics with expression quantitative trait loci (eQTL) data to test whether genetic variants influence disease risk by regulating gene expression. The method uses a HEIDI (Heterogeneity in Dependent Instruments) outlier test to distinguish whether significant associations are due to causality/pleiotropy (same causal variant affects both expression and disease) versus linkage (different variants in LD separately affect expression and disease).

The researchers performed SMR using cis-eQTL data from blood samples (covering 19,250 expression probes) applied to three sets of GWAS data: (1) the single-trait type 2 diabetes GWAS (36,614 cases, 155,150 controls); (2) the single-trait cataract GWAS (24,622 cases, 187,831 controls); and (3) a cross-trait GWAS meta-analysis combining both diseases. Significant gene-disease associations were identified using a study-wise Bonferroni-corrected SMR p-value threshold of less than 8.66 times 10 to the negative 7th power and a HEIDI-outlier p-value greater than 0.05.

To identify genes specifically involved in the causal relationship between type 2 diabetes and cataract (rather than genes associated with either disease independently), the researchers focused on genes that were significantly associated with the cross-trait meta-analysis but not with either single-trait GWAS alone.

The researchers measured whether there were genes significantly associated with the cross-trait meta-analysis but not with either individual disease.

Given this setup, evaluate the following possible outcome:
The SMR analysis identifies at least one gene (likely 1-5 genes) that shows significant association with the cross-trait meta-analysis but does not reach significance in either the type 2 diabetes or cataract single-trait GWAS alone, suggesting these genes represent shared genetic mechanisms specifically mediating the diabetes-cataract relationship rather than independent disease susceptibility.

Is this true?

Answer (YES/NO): YES